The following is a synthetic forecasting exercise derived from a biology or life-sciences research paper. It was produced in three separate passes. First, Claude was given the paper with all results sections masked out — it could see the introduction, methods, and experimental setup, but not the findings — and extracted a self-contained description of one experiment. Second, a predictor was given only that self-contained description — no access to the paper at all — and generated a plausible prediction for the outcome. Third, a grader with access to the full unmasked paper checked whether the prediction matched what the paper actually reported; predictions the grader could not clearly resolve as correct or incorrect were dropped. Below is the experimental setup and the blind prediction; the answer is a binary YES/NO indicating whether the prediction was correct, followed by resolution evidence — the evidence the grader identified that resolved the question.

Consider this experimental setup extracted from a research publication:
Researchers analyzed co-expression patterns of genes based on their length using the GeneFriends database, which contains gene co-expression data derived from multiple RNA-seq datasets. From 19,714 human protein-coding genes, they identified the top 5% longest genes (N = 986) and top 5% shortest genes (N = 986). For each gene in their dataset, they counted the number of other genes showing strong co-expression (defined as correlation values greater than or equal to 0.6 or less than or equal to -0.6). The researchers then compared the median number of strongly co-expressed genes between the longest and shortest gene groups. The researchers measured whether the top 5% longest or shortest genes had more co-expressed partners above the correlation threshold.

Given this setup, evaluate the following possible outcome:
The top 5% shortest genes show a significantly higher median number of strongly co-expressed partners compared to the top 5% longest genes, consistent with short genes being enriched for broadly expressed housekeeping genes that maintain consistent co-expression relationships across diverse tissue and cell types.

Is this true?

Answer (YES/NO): NO